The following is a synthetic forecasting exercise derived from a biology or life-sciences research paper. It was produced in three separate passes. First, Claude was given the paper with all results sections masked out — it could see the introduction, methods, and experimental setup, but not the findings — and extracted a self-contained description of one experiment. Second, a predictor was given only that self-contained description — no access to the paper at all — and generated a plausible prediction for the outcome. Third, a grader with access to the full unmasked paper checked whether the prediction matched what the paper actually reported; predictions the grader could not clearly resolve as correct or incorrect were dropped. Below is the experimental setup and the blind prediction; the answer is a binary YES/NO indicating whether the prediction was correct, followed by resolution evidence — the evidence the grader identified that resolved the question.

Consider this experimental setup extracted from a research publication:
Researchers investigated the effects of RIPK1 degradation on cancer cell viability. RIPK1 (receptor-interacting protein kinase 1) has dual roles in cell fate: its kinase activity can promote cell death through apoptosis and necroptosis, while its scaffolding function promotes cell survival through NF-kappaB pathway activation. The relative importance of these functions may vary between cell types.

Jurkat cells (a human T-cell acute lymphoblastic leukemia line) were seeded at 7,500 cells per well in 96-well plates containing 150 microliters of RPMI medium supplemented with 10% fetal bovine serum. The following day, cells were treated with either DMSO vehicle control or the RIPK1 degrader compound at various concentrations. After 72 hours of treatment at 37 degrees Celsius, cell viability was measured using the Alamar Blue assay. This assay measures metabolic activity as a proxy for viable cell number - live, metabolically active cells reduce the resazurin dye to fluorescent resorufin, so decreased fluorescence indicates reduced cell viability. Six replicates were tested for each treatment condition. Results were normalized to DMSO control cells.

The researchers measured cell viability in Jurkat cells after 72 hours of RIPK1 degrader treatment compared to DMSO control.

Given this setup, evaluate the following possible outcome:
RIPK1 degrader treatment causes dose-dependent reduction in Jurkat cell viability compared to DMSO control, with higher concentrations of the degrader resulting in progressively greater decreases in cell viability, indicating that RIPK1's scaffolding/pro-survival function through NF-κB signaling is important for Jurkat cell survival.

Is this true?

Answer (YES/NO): NO